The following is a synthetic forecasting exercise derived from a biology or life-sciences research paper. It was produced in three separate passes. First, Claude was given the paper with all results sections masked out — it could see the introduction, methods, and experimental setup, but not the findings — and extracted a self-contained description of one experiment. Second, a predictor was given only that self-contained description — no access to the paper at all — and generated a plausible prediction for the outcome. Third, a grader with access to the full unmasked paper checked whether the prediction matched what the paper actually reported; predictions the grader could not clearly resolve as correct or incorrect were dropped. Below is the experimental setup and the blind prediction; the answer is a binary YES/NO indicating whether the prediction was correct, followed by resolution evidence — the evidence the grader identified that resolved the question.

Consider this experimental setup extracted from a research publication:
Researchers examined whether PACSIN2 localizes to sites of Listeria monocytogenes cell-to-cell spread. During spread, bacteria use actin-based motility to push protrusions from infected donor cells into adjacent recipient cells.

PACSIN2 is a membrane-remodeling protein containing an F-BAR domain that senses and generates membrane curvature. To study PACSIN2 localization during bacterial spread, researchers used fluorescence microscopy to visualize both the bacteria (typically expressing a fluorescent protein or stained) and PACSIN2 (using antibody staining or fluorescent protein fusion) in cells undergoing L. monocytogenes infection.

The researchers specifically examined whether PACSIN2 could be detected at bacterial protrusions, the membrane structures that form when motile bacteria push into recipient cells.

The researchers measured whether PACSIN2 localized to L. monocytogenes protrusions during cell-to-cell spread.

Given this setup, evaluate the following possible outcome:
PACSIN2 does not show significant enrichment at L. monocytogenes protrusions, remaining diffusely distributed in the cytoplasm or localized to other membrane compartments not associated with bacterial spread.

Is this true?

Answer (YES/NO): NO